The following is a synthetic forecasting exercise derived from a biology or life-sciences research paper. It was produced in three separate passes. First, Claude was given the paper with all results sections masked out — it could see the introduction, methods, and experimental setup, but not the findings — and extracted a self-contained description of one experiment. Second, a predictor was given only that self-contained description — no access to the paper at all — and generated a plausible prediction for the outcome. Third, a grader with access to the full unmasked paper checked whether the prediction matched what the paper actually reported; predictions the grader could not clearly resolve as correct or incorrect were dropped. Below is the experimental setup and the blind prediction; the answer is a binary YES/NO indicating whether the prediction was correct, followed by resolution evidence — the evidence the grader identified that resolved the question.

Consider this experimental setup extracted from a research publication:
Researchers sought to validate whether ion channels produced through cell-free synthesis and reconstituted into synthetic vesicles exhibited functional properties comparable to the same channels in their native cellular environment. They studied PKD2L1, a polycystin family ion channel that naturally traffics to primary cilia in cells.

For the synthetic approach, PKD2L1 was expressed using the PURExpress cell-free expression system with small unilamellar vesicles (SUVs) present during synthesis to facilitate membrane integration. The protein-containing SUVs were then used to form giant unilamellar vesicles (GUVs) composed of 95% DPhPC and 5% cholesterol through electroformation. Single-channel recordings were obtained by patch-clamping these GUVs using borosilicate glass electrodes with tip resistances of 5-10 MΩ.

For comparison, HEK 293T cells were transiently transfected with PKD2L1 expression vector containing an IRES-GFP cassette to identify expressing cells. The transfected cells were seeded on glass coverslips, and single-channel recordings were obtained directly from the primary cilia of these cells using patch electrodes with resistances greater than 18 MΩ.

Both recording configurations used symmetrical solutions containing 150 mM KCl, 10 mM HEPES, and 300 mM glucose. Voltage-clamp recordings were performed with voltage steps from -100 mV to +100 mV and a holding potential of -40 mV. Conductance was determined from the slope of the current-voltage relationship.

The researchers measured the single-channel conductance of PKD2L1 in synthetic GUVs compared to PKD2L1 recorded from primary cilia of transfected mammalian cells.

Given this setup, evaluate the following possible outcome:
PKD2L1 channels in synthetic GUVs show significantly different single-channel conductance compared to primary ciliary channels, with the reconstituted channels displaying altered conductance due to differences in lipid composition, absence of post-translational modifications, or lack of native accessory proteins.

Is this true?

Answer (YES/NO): NO